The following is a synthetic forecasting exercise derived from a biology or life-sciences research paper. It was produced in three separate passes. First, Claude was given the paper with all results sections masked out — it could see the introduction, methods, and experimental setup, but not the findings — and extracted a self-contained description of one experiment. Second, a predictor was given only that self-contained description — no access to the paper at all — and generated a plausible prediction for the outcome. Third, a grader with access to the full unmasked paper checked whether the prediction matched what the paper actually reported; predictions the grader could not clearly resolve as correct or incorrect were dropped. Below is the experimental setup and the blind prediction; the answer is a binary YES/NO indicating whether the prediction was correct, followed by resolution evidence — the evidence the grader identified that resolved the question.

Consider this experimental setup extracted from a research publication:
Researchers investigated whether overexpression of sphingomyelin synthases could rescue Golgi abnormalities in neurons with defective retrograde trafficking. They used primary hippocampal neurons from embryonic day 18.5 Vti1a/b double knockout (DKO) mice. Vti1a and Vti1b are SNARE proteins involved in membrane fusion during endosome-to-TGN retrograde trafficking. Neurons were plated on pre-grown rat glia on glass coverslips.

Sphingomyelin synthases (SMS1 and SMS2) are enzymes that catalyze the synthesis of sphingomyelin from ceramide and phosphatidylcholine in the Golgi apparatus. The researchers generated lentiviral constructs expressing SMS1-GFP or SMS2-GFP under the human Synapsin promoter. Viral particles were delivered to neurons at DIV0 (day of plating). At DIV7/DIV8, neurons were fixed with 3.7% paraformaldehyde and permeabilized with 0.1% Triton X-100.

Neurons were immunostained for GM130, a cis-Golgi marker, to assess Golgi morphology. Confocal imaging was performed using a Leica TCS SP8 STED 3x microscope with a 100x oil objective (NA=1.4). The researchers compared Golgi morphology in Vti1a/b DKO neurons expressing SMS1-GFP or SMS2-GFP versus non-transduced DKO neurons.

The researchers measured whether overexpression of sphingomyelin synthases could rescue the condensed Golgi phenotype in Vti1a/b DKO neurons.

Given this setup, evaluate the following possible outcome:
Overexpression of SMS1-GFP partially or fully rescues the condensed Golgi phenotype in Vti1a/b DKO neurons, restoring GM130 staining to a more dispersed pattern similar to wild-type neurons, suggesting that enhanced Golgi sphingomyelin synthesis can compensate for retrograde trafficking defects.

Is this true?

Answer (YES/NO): NO